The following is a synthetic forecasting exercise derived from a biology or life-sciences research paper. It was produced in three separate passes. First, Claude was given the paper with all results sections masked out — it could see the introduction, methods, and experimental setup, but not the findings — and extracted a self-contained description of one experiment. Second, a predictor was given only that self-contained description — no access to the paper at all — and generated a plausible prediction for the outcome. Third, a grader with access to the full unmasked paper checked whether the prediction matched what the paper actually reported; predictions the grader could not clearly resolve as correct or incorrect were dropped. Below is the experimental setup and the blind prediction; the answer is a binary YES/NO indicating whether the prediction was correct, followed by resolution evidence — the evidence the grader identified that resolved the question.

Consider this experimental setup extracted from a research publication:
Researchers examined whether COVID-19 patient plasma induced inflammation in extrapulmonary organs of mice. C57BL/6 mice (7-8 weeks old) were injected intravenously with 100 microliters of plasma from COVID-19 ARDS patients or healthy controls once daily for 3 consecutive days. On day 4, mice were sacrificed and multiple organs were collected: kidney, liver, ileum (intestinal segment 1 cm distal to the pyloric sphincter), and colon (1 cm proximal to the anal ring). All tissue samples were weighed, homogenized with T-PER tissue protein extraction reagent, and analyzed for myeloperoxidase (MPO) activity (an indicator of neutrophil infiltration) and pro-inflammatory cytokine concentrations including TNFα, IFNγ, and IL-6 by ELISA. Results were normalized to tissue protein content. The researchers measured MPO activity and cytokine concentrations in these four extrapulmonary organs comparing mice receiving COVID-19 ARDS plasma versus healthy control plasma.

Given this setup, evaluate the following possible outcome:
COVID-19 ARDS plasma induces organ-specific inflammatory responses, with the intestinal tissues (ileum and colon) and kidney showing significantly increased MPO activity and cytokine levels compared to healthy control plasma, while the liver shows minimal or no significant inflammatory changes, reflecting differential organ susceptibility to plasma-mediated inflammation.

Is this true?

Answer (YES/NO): NO